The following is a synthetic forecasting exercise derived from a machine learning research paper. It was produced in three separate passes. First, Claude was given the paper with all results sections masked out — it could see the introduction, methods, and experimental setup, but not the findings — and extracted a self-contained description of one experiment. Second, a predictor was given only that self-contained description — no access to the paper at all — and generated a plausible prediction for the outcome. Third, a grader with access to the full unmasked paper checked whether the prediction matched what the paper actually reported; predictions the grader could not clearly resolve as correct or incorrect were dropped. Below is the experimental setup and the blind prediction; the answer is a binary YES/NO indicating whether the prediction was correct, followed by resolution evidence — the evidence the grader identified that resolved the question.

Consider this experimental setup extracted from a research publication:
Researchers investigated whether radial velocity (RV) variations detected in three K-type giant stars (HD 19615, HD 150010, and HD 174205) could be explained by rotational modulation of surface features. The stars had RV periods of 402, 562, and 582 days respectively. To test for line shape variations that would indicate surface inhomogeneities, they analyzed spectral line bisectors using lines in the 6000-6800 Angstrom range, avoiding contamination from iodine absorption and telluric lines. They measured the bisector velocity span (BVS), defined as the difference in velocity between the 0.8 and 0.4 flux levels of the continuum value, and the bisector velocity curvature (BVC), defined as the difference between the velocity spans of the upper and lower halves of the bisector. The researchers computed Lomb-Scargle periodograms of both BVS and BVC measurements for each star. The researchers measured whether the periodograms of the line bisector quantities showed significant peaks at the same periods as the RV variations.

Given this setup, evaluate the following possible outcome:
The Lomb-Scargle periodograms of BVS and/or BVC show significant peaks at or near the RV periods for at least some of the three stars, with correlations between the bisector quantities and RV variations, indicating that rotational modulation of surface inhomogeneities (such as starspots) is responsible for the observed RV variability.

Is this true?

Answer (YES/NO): NO